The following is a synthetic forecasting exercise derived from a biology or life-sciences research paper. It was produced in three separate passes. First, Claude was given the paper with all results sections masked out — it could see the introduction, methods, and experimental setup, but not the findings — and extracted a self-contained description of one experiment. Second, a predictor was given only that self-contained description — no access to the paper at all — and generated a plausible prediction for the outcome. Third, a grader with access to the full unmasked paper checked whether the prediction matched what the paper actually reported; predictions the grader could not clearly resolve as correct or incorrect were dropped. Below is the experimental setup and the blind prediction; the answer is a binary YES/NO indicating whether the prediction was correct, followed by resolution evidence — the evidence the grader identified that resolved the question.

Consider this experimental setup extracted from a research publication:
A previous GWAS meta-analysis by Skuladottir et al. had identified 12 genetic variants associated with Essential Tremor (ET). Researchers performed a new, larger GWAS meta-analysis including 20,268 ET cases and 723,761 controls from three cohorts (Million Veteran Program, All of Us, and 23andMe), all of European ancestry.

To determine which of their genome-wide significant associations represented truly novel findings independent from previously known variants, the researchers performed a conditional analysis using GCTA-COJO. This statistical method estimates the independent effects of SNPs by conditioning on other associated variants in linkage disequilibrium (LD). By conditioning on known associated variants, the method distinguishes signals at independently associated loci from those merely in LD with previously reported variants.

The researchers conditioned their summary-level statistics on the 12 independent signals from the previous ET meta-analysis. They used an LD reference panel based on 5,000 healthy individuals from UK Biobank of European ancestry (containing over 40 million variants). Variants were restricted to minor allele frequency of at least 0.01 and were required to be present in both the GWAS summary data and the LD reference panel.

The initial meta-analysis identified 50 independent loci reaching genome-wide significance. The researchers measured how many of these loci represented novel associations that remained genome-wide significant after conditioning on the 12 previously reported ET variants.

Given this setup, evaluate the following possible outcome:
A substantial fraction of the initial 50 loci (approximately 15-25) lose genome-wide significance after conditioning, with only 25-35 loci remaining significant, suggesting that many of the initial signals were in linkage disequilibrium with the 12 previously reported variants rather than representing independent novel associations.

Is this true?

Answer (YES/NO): NO